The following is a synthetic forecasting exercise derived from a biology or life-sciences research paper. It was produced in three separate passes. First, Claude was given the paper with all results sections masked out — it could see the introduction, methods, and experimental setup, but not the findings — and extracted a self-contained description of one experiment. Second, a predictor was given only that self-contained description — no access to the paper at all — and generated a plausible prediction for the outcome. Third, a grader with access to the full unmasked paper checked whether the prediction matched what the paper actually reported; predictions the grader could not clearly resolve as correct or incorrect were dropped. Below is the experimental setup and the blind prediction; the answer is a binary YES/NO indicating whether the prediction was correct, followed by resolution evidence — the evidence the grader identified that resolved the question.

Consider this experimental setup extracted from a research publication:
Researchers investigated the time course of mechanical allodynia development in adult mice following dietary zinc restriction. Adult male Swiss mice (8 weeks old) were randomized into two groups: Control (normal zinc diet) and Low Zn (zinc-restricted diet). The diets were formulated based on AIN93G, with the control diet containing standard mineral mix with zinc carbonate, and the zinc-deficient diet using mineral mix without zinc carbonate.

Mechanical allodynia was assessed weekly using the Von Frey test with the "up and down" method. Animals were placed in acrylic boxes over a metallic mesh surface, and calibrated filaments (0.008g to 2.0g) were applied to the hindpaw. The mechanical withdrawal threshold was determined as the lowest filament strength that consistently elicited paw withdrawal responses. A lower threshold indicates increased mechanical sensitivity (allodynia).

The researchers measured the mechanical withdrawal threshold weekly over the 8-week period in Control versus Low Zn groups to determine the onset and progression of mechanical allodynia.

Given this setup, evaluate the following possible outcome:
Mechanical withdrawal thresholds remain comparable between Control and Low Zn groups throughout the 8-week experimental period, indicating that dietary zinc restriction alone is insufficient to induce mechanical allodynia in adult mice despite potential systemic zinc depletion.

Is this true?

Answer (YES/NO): NO